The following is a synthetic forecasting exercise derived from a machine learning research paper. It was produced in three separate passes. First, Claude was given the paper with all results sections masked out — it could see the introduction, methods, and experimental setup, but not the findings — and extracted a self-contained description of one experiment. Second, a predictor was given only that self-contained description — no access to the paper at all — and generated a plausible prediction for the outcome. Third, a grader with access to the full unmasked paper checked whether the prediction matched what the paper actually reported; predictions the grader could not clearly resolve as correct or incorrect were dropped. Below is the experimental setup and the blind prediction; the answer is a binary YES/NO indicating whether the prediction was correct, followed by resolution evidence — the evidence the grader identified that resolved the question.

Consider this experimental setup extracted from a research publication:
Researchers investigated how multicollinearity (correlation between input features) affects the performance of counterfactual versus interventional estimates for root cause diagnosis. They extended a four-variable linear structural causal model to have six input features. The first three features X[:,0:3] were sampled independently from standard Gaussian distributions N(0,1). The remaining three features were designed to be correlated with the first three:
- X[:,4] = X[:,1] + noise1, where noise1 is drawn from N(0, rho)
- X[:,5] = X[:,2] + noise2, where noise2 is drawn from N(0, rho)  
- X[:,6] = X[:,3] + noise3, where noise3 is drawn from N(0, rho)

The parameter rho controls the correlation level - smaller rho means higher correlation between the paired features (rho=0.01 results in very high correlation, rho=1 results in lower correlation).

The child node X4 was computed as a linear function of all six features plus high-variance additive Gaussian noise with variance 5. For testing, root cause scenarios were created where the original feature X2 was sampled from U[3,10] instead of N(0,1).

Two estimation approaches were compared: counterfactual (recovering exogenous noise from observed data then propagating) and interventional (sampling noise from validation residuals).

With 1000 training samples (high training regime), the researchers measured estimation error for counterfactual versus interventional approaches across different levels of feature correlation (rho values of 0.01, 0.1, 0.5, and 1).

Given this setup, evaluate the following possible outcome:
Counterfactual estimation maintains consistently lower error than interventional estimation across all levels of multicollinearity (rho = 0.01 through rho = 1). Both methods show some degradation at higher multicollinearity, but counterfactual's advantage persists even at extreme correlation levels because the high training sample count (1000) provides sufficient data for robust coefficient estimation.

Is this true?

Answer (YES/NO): NO